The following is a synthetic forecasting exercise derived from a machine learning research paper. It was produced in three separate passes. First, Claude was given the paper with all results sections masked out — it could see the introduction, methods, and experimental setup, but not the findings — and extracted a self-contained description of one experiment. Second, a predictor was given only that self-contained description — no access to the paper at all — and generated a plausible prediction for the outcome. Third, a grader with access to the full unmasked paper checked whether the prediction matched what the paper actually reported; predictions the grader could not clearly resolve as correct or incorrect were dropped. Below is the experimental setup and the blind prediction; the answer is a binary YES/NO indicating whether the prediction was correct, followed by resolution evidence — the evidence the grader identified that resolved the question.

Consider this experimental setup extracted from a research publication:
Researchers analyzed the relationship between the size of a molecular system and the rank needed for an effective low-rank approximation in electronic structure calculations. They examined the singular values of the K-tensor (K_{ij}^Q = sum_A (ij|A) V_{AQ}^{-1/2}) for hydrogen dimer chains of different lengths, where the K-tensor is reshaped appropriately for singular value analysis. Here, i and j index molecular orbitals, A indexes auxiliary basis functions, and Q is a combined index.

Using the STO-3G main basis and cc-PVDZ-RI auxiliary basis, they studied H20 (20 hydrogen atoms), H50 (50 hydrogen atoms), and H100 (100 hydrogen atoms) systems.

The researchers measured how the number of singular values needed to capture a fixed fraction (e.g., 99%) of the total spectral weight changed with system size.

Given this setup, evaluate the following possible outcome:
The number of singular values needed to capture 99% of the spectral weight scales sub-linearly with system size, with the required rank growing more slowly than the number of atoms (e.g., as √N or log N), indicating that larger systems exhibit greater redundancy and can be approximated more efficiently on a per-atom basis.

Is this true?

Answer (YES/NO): NO